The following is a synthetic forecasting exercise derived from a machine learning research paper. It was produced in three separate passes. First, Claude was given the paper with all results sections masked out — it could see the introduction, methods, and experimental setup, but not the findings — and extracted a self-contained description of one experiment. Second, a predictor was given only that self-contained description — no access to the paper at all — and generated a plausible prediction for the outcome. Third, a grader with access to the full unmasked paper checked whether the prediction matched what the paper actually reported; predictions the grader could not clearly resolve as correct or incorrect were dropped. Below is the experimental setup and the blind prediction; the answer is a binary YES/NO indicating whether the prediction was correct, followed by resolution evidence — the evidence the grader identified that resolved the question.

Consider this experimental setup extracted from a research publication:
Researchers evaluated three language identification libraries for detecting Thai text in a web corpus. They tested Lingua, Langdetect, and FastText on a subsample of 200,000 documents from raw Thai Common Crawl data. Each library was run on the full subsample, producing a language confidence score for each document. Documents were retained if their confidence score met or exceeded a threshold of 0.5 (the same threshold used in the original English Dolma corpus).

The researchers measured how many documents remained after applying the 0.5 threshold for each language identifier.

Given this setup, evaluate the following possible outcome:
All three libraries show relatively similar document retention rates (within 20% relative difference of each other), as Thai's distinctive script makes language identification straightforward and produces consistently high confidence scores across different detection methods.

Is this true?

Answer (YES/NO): YES